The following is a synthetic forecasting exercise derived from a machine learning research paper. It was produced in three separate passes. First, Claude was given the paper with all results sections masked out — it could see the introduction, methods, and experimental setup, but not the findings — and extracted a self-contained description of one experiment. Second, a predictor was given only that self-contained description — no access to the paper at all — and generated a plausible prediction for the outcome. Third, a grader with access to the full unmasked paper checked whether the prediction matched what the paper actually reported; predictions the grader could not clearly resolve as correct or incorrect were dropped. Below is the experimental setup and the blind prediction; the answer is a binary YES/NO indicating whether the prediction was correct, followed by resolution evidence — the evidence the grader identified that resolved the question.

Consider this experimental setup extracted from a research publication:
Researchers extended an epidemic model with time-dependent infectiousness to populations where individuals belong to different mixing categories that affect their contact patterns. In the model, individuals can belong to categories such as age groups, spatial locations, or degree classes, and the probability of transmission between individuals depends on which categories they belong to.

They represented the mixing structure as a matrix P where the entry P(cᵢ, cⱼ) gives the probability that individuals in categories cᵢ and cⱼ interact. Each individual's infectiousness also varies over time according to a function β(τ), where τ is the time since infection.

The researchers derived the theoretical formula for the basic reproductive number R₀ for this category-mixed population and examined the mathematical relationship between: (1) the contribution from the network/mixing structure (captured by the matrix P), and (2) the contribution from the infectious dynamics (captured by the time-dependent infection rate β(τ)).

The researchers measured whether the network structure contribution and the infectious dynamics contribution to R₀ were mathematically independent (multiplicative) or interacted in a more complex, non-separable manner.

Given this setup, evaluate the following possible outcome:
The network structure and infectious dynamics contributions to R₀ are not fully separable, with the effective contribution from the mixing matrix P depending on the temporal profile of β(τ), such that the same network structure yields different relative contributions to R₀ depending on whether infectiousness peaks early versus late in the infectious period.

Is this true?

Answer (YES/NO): NO